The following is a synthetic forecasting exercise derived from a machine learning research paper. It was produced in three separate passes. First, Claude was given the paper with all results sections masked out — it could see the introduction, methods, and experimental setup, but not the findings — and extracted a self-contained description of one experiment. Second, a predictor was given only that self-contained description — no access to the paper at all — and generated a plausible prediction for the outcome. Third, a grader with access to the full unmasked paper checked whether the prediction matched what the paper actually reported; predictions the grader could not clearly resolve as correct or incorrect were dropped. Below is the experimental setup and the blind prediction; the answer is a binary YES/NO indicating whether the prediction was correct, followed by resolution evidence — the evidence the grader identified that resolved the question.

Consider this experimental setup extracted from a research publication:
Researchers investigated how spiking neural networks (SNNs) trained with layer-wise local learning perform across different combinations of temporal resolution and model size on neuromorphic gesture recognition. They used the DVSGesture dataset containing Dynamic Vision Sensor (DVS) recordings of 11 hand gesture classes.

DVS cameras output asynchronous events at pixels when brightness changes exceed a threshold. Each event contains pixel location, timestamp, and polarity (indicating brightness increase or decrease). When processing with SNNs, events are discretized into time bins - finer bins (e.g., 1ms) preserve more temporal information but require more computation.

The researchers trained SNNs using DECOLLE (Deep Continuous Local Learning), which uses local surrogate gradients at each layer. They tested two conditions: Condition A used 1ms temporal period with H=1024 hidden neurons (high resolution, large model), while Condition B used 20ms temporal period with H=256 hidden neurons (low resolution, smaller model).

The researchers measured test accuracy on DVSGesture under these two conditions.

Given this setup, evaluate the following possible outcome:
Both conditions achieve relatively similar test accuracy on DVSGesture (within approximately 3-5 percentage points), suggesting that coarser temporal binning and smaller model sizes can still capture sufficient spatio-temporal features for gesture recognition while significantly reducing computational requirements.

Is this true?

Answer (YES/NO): NO